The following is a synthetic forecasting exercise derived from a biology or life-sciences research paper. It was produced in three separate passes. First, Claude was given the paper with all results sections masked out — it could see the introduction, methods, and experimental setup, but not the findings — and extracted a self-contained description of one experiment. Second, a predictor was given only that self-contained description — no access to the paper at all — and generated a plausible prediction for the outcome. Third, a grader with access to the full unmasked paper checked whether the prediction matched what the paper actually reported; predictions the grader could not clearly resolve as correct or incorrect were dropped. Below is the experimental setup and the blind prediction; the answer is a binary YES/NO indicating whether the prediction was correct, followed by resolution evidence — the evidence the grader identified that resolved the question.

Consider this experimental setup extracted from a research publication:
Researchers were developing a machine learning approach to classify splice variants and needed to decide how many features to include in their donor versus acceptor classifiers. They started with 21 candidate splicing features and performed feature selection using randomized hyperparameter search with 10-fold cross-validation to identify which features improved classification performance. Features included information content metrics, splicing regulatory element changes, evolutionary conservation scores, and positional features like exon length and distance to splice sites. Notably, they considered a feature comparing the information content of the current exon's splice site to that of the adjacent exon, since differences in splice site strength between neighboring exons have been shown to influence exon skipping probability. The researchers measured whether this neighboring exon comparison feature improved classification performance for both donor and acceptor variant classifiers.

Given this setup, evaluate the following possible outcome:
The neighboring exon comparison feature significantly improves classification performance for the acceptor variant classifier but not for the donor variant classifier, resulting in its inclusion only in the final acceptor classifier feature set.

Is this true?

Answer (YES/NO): NO